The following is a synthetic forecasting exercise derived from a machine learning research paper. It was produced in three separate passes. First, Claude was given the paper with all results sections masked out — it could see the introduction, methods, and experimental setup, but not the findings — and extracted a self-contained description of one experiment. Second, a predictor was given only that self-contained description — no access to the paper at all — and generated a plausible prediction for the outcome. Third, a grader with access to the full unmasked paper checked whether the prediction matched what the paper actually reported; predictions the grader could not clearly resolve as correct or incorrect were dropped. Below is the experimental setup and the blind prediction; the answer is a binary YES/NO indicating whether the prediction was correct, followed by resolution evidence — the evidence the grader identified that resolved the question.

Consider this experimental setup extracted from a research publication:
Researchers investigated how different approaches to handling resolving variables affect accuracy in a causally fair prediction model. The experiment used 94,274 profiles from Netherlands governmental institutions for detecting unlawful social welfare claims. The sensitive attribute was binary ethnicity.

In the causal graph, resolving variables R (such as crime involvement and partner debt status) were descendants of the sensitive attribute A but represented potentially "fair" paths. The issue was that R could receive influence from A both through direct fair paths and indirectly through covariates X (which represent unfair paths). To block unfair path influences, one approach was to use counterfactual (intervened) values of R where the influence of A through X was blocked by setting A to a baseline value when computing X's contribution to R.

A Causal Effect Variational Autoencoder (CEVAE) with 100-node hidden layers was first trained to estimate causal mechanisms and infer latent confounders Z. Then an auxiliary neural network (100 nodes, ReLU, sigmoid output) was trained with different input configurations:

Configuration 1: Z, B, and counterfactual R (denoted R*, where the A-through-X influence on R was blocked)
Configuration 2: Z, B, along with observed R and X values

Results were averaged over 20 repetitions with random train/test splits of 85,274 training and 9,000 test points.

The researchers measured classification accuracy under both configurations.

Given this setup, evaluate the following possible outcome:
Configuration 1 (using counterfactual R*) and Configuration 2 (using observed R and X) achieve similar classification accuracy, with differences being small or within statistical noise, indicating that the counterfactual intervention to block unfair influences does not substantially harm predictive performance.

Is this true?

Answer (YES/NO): NO